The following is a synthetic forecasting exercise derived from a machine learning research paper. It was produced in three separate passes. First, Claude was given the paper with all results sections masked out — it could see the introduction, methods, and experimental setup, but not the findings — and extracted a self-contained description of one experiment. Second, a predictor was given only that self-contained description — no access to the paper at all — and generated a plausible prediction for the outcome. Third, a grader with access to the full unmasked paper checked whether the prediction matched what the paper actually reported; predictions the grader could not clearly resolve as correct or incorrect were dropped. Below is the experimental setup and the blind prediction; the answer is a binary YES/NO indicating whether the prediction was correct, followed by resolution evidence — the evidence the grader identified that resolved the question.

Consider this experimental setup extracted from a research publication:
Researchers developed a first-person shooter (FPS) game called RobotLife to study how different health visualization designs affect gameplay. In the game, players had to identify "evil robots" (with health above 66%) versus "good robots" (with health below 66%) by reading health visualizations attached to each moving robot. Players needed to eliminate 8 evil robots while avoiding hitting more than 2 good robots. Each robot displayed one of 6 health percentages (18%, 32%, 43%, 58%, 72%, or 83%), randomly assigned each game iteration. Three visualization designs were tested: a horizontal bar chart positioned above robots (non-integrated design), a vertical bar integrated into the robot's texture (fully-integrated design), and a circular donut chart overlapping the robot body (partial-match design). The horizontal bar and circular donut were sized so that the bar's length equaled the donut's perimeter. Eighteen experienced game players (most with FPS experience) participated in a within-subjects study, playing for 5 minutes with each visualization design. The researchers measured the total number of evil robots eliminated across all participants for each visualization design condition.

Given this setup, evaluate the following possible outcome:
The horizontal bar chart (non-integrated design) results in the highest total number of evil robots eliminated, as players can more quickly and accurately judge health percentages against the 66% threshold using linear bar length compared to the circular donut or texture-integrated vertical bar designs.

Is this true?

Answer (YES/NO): NO